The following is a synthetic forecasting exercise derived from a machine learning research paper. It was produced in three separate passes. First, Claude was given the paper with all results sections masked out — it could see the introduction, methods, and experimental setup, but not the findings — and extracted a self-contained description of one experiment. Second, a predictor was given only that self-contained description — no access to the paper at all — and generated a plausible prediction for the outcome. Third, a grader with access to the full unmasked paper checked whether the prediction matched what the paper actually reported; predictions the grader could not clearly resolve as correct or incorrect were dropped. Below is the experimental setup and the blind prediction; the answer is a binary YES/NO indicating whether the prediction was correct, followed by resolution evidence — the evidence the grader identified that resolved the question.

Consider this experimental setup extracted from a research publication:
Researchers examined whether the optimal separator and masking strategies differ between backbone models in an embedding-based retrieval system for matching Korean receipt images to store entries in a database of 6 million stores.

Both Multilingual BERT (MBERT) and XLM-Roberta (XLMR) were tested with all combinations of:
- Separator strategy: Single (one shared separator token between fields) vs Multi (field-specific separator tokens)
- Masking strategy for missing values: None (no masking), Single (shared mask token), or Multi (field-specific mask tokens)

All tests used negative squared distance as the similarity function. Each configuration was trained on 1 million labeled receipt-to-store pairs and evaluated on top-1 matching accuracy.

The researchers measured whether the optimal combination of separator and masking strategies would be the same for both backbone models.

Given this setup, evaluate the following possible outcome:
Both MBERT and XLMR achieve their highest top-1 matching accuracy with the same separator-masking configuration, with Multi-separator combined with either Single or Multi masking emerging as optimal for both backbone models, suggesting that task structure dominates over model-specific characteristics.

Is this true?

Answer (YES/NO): NO